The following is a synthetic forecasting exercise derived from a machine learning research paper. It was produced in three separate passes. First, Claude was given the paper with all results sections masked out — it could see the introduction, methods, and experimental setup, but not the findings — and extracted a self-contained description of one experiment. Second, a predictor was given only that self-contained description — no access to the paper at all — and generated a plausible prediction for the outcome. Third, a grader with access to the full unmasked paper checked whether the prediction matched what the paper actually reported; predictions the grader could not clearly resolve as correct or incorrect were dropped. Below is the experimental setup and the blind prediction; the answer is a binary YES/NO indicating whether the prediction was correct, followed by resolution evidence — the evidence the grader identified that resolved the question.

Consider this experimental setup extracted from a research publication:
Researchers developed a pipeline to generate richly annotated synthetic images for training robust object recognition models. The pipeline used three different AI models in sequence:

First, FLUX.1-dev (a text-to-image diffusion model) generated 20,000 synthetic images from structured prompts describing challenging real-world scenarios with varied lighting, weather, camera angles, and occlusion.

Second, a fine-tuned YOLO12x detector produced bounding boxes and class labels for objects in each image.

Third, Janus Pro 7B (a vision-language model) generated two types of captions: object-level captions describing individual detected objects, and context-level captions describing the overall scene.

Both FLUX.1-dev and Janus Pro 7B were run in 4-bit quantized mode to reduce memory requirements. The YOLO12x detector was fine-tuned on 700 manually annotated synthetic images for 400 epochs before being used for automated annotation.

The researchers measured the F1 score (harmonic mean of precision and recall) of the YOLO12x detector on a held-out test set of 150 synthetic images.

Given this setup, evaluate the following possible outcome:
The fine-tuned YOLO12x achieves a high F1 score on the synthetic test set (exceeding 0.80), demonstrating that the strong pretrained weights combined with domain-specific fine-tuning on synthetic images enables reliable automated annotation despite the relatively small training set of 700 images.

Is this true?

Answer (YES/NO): YES